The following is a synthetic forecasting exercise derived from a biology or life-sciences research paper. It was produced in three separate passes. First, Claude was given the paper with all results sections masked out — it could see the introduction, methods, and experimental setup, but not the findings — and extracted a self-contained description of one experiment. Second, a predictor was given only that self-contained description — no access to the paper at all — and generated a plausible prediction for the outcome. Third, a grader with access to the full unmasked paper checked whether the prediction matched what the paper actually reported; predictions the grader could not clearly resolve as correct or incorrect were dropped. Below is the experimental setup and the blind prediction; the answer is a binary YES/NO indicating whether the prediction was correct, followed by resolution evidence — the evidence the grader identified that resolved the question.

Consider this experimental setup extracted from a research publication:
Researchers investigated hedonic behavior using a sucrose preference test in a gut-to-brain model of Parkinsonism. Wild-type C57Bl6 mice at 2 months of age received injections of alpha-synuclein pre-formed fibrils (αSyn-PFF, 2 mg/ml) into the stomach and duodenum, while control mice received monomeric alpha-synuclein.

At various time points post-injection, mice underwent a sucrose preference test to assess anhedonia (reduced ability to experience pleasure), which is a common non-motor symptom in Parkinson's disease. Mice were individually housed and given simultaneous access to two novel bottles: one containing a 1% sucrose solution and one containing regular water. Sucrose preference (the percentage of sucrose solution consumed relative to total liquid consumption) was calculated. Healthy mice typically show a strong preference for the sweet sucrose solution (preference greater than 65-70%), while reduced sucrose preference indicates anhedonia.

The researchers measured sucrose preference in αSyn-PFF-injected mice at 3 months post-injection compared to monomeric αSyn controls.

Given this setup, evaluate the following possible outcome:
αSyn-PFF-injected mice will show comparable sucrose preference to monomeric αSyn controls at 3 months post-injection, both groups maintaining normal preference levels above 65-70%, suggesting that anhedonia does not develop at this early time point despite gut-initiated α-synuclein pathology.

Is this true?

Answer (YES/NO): NO